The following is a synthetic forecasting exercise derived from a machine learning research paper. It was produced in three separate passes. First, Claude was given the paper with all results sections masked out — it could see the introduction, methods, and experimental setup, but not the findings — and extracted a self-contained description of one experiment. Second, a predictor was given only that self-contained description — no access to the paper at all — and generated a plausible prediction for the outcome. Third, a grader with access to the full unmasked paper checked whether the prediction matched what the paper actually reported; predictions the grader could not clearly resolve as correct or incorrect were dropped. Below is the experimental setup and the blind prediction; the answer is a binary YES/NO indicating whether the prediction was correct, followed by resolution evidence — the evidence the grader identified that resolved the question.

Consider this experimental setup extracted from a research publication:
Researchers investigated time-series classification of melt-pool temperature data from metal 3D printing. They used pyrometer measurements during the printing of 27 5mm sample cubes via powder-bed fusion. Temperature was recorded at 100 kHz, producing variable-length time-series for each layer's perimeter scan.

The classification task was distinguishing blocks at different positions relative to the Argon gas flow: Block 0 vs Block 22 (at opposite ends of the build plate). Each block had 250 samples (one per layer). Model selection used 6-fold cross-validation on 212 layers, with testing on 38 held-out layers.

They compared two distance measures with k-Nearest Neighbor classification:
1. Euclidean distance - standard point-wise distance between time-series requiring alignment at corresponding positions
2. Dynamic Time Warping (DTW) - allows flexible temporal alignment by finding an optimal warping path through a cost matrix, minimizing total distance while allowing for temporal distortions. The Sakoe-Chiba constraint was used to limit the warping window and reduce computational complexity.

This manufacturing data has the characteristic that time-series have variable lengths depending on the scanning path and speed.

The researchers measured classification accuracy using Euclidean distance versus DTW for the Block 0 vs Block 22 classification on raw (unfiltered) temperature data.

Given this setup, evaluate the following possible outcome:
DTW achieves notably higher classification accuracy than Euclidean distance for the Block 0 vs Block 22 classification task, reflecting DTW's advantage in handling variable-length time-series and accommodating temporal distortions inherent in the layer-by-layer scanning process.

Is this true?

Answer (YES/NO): YES